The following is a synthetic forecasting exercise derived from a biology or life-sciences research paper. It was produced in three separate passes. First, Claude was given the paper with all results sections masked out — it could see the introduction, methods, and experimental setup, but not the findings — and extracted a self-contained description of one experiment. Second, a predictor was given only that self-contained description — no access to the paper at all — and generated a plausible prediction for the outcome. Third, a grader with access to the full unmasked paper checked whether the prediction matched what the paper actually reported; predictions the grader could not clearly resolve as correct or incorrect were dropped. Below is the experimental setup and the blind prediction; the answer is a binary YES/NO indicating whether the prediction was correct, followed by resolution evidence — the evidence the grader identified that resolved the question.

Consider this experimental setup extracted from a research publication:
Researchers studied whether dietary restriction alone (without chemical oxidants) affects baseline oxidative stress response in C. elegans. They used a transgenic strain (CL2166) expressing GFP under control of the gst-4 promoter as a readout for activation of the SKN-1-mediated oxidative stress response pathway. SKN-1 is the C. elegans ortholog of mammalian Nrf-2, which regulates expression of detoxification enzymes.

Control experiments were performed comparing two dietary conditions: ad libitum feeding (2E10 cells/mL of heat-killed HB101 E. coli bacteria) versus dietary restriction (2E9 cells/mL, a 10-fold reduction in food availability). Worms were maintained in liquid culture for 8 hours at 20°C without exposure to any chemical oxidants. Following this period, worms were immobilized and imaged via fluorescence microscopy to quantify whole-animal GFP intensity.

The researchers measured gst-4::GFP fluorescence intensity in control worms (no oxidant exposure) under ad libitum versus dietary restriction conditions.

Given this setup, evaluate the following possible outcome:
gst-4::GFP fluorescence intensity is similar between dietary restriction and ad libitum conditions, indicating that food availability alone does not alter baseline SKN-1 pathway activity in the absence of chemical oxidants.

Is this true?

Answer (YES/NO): NO